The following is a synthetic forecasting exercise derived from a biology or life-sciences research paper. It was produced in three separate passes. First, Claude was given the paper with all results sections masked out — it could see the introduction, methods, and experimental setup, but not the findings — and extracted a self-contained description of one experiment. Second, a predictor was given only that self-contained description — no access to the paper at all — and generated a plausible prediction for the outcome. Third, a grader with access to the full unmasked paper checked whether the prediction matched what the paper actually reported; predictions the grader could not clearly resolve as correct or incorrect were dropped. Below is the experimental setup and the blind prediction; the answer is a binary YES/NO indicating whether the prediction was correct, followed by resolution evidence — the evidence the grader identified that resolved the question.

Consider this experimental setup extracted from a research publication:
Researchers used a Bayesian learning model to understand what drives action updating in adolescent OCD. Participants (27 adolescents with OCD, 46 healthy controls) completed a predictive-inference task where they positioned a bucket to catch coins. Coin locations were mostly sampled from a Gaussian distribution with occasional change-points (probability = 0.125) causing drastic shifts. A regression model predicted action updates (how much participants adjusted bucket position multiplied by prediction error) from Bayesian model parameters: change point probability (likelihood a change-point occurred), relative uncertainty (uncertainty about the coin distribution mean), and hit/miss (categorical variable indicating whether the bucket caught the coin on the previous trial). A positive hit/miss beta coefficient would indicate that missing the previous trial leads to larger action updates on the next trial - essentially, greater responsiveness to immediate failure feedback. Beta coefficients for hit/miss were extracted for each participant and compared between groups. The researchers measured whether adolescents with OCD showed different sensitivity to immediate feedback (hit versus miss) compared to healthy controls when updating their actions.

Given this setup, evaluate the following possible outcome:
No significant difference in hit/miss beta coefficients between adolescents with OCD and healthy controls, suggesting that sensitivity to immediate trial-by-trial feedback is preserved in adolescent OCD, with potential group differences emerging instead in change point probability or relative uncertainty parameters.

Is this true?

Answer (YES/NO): NO